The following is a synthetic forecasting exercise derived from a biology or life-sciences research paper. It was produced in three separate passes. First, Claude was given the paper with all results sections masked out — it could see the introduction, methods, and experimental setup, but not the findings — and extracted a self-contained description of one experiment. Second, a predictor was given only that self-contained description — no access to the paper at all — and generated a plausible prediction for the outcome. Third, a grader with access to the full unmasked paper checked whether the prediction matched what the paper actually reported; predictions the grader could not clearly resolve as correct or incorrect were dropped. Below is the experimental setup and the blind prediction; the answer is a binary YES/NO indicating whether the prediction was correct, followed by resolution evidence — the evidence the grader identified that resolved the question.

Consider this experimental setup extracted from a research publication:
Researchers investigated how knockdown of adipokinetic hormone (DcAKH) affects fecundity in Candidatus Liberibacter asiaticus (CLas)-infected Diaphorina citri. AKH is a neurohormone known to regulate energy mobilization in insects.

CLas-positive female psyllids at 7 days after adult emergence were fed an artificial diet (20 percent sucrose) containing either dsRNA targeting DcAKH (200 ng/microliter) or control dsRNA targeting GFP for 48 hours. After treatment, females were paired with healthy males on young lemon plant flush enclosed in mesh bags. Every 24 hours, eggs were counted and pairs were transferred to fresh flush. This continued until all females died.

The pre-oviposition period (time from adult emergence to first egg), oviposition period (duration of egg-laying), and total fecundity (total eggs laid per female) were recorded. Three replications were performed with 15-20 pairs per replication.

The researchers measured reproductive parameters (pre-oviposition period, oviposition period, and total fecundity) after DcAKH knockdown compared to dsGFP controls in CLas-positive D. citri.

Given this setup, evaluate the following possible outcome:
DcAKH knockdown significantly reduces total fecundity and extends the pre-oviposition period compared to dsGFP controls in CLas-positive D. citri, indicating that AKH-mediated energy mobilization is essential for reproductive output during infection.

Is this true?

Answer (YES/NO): YES